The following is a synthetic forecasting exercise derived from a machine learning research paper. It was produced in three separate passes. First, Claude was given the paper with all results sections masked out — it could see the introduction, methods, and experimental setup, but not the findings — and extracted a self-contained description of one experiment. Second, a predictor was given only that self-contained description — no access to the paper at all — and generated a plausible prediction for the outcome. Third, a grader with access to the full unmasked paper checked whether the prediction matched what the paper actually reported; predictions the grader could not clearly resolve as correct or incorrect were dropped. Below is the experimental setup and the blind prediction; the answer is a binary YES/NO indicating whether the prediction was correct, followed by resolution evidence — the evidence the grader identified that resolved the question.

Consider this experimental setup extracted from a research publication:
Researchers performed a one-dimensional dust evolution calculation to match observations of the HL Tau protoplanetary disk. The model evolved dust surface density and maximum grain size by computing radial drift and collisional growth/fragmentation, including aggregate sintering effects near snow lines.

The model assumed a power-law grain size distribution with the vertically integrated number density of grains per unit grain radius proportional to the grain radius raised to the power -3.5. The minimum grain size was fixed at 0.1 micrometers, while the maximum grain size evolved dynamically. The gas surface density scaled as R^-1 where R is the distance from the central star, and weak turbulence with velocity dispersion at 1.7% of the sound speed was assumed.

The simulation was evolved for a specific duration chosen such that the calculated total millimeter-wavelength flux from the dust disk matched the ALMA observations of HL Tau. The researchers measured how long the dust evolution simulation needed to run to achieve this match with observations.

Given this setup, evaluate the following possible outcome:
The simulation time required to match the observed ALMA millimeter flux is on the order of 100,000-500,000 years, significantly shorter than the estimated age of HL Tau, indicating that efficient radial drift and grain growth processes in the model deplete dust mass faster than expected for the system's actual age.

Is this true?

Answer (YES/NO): NO